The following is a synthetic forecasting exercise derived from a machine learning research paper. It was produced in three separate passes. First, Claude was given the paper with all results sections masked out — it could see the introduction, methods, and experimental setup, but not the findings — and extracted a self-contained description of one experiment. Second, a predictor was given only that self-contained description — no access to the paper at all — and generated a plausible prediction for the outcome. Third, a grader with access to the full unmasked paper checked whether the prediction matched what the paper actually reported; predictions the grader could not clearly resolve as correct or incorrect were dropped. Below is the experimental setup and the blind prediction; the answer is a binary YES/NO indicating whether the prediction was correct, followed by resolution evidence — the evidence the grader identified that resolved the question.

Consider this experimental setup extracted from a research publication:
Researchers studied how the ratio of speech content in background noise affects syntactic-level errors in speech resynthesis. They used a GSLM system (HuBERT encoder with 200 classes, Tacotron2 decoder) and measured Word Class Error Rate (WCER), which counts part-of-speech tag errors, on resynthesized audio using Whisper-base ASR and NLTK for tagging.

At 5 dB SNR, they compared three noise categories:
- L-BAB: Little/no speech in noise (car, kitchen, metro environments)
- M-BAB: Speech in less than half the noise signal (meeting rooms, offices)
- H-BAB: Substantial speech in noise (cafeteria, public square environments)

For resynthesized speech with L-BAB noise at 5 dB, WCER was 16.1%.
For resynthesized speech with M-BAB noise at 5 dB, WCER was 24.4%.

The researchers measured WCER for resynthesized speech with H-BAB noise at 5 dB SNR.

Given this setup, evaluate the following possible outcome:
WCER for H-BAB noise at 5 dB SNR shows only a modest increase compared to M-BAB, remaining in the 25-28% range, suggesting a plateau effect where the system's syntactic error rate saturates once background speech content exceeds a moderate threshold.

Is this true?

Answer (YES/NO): NO